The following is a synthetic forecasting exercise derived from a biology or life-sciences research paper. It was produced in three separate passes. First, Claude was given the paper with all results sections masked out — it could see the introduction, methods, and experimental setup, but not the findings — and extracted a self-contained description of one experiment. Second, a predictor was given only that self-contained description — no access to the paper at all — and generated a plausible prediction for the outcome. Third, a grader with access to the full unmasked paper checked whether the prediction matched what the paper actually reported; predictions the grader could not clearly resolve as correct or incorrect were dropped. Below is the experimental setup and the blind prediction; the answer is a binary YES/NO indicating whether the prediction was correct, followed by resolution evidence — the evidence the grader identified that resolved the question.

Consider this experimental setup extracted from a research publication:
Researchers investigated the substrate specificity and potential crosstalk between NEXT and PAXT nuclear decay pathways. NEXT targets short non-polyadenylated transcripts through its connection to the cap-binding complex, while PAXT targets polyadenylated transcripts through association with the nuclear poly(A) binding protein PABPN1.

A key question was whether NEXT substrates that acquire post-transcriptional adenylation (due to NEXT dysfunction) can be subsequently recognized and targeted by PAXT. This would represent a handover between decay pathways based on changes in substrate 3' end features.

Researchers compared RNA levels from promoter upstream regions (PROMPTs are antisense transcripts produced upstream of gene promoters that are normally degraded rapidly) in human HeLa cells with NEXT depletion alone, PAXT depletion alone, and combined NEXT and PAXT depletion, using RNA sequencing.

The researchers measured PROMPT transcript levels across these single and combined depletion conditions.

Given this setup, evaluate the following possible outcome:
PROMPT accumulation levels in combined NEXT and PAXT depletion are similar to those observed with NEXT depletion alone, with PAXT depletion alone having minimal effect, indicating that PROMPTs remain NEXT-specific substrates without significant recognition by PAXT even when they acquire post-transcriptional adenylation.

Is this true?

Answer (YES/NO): NO